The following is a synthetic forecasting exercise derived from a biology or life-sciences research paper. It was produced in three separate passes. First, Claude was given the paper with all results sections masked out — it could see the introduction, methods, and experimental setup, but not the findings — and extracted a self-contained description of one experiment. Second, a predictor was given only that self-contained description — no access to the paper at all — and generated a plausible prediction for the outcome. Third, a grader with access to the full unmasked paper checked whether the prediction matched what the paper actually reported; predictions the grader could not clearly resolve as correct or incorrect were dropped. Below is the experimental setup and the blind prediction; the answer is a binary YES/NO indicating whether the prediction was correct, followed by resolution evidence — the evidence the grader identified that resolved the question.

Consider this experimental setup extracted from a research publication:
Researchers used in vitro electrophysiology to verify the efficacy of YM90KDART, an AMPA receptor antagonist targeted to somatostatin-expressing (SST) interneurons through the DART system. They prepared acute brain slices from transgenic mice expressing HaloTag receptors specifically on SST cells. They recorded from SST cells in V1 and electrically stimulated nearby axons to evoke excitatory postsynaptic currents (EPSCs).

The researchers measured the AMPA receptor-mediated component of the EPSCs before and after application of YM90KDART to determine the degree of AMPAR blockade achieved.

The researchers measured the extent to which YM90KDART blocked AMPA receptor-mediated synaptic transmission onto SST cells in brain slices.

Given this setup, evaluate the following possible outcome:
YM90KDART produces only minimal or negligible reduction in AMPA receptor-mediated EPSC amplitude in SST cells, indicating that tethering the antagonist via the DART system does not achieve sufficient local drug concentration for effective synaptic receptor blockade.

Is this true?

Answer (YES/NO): NO